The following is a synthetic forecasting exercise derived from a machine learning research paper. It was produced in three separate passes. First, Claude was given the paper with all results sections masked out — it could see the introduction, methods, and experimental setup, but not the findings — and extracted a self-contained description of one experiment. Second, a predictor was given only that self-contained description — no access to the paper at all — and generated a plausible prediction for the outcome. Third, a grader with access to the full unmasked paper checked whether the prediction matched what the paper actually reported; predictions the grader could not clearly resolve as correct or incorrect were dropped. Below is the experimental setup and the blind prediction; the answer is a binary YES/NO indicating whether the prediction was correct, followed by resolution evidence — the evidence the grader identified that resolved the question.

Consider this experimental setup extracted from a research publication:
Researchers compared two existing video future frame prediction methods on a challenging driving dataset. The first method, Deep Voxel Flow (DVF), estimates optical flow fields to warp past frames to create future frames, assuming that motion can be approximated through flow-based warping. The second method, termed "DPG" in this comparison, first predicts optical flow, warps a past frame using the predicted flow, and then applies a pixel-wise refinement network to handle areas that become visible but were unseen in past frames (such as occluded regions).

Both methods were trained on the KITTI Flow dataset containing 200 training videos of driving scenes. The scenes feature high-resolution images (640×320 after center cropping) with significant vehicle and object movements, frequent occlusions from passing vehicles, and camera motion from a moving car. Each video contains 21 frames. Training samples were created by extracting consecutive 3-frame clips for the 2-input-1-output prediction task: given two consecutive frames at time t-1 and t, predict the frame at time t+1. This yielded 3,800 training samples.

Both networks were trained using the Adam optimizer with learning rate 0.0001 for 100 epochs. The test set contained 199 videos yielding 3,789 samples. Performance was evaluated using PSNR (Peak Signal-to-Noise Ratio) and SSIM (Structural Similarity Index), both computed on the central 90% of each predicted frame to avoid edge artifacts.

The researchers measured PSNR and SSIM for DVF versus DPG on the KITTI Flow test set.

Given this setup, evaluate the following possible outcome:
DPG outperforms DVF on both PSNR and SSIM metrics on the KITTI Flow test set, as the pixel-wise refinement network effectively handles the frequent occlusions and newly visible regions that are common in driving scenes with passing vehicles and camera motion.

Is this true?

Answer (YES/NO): NO